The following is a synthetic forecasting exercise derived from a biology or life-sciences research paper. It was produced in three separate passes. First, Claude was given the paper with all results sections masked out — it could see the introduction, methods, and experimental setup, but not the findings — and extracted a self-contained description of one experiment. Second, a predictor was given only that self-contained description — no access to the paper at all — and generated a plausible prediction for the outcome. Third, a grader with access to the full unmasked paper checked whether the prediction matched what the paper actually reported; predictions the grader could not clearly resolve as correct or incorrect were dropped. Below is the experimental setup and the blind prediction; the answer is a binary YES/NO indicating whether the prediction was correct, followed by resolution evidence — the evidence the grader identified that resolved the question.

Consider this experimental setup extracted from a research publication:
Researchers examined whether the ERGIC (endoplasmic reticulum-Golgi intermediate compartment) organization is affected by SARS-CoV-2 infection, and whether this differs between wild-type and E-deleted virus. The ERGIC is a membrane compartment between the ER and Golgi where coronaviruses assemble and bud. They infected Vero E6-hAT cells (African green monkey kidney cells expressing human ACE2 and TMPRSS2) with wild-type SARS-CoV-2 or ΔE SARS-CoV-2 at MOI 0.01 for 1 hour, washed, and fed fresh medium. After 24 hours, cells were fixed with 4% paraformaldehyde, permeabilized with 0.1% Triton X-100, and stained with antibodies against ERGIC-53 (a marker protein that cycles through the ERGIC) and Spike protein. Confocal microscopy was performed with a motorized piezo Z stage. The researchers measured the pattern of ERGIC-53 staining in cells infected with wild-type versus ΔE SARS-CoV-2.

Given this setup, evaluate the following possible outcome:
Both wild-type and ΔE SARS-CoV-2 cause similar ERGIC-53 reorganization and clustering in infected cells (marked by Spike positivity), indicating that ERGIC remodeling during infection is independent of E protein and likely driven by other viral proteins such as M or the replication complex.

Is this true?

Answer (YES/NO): NO